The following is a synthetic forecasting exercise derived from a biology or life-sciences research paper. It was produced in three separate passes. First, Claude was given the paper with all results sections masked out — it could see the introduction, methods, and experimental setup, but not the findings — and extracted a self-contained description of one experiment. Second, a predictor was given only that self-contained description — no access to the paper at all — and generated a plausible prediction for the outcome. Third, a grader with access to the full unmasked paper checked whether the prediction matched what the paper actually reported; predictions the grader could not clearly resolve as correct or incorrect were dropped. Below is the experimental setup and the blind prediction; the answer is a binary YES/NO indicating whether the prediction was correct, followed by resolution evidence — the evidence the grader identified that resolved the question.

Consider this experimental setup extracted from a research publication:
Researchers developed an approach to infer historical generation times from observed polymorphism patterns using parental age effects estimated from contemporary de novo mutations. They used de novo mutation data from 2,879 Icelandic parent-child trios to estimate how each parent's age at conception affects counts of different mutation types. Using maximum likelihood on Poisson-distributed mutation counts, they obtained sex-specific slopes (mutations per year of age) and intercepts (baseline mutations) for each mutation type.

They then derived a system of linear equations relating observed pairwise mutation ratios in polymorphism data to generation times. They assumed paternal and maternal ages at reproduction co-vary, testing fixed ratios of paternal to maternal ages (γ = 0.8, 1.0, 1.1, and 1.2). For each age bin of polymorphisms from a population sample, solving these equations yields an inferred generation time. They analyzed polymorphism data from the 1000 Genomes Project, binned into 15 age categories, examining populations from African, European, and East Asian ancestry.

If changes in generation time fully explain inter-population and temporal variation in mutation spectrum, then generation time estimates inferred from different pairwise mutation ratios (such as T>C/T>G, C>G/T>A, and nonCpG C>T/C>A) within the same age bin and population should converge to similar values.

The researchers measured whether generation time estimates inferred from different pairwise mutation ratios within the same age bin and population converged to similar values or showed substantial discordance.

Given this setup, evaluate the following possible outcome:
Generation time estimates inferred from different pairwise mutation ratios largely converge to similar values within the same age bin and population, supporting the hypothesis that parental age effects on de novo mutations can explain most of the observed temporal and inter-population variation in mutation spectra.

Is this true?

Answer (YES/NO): NO